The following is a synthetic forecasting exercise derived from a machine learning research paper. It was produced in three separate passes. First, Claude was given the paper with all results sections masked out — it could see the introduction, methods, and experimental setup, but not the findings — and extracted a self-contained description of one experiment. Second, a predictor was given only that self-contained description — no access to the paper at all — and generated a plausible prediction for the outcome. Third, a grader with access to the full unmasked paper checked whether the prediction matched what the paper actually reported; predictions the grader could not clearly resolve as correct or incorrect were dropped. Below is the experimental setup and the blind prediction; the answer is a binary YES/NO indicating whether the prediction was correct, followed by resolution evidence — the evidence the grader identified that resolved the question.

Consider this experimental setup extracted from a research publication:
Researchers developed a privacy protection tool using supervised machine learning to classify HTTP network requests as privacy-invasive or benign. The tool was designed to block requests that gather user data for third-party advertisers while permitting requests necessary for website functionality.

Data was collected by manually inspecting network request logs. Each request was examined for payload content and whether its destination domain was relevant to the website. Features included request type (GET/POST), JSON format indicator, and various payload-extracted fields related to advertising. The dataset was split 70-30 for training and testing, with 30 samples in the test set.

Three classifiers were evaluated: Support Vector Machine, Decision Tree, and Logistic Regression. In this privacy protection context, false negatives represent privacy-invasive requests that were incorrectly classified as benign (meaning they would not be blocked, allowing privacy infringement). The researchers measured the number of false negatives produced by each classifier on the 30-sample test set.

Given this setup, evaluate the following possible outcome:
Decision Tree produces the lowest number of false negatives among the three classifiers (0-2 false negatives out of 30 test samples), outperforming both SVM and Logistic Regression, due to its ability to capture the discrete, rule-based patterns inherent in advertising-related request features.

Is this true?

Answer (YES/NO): NO